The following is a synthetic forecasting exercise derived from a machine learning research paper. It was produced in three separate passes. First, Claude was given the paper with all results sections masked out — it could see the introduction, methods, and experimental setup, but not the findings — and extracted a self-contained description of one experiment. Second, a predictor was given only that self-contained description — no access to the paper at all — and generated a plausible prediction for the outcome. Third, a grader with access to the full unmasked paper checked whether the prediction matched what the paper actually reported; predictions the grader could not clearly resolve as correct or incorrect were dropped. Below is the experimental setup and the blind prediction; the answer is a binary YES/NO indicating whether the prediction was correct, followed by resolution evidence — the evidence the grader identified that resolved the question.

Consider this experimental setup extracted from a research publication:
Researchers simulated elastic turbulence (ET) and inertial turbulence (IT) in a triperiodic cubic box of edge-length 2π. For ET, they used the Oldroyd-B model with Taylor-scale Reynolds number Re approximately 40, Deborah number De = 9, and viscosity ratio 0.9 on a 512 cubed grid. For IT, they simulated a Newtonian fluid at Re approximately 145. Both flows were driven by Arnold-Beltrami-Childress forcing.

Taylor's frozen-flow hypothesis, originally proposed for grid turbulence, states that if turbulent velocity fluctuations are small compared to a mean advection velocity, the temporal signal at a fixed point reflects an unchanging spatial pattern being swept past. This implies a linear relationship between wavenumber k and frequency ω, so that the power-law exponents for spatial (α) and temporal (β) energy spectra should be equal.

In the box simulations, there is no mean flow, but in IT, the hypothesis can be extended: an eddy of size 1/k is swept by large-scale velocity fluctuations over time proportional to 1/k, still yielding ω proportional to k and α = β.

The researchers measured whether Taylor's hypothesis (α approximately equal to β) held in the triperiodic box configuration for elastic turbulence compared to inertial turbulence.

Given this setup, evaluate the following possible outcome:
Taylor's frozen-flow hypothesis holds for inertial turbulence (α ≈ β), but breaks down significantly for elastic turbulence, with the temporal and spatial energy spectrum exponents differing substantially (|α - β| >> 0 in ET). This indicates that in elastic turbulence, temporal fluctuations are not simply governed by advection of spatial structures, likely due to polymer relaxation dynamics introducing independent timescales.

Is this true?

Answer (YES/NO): NO